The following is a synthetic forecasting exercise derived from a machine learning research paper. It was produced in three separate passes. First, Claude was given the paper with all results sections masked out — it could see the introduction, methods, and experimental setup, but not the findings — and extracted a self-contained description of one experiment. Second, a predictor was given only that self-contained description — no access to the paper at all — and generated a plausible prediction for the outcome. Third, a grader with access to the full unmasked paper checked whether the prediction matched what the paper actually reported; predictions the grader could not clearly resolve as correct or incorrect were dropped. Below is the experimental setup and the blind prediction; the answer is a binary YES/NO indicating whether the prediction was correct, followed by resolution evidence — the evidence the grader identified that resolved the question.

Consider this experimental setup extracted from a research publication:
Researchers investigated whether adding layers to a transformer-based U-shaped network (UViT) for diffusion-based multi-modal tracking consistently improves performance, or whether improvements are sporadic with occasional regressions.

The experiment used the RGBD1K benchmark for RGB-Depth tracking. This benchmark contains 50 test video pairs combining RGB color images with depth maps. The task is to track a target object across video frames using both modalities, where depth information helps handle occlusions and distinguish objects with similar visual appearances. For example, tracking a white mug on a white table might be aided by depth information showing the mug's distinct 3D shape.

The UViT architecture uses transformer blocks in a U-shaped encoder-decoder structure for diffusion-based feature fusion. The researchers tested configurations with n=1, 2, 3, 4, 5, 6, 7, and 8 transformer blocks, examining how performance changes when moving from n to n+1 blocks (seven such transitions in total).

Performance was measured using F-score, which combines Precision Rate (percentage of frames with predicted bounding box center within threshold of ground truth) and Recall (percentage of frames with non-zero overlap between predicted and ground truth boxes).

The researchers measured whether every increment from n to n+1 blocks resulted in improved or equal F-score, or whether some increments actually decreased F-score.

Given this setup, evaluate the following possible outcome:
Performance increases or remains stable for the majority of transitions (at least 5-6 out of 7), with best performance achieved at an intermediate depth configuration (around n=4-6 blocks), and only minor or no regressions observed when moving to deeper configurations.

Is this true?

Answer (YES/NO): NO